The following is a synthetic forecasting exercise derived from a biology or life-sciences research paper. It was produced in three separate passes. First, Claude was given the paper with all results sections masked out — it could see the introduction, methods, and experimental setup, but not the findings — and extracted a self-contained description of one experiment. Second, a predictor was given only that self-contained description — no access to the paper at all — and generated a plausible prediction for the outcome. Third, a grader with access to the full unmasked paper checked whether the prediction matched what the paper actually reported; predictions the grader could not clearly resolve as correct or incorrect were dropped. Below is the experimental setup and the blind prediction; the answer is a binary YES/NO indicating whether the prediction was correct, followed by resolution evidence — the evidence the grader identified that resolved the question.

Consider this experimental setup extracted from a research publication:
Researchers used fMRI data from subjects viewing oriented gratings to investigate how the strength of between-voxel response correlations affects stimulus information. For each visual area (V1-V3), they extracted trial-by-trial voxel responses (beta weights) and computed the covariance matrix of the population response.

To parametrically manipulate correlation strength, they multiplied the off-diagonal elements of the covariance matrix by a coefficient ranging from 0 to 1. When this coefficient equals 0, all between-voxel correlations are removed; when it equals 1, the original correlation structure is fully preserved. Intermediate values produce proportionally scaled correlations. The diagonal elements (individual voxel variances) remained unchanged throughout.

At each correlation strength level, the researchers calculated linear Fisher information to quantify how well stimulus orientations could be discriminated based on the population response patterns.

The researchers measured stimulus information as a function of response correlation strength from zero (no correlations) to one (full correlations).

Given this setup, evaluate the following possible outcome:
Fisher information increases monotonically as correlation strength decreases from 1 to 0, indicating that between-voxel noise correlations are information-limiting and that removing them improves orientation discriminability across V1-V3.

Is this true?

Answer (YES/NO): NO